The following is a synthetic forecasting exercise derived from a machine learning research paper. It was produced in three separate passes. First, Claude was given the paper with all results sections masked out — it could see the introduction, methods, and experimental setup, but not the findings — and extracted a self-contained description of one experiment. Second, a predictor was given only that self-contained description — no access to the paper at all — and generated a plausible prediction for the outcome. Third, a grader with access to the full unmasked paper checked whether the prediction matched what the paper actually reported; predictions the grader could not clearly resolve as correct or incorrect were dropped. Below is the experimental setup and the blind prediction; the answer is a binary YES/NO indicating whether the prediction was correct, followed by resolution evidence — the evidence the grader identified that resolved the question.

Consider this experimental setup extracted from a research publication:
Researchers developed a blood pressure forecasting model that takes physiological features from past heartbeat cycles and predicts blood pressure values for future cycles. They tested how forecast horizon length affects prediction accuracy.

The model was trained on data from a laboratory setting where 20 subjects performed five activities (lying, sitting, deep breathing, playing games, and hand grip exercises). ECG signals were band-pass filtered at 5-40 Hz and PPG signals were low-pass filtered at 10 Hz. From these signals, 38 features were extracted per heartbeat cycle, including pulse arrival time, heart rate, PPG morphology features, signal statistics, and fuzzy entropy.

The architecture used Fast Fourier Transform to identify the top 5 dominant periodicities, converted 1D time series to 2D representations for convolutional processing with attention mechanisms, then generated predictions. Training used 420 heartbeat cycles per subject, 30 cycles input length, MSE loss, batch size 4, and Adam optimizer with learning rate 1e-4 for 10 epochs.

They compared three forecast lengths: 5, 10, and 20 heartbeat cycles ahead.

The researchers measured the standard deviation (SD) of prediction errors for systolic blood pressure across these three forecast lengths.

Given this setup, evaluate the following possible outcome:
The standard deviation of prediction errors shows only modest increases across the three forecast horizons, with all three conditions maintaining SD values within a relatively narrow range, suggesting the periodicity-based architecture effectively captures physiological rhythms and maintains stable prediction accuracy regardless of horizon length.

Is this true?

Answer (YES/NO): NO